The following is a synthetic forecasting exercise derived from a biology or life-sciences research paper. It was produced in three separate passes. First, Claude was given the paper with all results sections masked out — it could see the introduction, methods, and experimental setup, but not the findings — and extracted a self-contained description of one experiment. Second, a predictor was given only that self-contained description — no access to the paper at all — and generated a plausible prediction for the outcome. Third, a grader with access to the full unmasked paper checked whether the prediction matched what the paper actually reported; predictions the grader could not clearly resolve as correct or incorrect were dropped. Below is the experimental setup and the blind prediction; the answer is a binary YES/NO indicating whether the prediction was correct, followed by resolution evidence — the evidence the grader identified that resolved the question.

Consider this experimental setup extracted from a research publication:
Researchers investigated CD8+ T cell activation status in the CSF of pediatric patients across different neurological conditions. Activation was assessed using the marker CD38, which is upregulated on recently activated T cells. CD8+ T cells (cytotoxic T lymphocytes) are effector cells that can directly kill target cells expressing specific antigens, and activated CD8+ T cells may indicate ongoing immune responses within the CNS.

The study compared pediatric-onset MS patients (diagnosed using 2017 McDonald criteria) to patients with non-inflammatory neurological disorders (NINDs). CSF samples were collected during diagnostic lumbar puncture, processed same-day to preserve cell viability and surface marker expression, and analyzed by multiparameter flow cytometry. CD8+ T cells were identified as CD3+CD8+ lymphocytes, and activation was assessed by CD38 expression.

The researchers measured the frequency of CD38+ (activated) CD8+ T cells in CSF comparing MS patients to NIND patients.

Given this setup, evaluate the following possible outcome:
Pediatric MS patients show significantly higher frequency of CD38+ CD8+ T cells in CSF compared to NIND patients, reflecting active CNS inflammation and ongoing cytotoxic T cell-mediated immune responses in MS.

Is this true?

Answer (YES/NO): NO